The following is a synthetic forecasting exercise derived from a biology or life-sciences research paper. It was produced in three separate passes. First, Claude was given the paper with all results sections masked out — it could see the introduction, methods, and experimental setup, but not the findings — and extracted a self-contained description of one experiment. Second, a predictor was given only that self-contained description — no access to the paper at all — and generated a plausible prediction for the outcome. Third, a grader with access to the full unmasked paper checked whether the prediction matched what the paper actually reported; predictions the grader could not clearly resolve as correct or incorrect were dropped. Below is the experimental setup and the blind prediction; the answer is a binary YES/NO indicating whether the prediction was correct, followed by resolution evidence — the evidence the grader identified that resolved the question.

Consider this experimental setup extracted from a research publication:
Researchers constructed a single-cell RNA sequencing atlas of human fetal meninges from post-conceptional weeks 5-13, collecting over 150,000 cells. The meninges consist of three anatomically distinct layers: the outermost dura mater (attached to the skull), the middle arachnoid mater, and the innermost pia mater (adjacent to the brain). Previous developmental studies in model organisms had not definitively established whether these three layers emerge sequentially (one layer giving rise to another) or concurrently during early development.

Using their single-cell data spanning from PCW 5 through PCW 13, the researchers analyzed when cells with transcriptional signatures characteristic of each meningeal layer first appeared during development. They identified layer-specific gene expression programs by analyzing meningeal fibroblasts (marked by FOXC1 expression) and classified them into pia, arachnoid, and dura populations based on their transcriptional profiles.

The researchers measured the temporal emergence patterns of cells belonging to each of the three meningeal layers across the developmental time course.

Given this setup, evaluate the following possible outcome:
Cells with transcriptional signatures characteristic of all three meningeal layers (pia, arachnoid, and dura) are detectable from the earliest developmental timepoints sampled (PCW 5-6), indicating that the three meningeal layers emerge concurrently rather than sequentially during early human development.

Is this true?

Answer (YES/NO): YES